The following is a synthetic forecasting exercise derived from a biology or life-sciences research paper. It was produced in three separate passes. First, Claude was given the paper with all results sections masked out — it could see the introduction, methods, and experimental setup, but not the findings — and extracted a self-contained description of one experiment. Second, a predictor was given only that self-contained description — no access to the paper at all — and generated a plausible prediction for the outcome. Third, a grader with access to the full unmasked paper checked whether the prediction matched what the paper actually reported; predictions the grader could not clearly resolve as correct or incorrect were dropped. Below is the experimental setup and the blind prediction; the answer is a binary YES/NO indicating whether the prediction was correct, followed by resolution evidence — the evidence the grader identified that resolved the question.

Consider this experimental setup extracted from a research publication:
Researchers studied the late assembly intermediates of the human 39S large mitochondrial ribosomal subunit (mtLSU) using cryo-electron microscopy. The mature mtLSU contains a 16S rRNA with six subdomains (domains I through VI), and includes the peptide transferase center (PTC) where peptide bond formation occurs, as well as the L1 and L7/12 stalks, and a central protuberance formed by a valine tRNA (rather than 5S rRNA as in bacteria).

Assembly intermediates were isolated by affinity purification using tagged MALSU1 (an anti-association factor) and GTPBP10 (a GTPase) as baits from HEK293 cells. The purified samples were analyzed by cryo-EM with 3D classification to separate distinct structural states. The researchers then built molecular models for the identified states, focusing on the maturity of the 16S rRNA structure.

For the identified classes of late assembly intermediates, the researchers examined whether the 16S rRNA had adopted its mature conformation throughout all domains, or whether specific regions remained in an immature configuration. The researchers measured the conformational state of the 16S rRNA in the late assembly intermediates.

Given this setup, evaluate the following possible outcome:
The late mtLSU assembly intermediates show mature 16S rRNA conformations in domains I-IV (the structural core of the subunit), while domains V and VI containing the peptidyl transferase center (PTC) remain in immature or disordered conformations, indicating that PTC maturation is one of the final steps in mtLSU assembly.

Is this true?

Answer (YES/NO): NO